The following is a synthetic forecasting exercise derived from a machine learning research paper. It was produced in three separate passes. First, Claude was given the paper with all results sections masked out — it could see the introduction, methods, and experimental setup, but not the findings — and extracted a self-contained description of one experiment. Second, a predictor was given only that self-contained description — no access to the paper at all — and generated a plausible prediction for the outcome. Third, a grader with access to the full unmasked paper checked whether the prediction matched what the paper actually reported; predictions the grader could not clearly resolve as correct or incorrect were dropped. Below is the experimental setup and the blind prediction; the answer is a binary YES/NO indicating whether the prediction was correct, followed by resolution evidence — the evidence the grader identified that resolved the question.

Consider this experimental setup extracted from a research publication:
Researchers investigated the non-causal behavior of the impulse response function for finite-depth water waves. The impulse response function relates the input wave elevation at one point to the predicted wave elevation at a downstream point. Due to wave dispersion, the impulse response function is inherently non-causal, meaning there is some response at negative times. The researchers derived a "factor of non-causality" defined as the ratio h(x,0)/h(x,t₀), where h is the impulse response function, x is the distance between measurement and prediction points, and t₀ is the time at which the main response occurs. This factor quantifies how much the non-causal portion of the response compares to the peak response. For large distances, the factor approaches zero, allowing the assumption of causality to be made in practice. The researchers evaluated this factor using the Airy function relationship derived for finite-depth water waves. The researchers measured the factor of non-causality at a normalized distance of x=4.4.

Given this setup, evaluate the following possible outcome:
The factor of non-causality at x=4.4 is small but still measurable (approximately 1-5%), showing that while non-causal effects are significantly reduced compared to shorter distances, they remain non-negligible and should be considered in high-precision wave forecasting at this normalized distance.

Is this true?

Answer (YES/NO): NO